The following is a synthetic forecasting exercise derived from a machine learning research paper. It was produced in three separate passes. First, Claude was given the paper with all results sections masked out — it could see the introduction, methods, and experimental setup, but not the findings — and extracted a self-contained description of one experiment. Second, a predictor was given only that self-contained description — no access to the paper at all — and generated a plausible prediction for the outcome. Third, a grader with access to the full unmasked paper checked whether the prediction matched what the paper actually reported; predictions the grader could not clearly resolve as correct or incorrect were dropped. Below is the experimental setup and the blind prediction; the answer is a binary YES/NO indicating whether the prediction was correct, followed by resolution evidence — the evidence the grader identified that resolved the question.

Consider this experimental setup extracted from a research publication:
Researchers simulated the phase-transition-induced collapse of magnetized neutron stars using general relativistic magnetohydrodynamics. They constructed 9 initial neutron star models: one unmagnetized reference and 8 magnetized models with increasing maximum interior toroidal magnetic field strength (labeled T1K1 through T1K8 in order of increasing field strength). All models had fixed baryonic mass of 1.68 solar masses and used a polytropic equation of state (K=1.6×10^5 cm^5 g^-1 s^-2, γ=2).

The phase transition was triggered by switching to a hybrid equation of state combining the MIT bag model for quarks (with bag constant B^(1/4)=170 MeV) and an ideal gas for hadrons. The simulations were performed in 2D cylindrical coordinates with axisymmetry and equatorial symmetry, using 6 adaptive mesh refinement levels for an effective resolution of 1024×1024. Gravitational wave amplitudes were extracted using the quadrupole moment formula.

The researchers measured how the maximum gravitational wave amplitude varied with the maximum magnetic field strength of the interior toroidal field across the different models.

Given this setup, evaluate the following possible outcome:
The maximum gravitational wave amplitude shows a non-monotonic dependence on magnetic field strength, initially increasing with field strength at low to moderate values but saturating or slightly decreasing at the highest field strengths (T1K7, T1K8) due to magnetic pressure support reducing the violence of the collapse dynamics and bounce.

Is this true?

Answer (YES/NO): NO